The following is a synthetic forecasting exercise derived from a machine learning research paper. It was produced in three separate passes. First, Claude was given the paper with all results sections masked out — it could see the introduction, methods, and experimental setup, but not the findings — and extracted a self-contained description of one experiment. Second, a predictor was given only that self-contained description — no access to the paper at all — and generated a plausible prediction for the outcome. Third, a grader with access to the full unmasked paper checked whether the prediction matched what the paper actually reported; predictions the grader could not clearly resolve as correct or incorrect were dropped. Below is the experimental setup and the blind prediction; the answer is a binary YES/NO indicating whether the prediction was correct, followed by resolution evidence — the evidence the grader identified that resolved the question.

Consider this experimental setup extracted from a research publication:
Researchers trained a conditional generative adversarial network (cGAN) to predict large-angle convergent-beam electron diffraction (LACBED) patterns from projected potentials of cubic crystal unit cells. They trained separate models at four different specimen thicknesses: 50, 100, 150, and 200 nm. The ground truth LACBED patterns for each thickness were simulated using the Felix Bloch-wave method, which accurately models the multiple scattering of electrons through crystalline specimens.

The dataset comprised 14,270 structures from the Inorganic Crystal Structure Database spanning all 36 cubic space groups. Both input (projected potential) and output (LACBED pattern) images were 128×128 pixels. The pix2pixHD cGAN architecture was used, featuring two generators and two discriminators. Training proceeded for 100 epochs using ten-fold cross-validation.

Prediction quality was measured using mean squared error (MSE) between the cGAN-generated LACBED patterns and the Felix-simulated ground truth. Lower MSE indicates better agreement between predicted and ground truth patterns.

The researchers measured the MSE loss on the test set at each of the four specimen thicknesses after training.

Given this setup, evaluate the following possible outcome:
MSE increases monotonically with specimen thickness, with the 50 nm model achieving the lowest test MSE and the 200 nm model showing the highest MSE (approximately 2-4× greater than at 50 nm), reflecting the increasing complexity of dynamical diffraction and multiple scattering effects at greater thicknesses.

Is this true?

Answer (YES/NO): NO